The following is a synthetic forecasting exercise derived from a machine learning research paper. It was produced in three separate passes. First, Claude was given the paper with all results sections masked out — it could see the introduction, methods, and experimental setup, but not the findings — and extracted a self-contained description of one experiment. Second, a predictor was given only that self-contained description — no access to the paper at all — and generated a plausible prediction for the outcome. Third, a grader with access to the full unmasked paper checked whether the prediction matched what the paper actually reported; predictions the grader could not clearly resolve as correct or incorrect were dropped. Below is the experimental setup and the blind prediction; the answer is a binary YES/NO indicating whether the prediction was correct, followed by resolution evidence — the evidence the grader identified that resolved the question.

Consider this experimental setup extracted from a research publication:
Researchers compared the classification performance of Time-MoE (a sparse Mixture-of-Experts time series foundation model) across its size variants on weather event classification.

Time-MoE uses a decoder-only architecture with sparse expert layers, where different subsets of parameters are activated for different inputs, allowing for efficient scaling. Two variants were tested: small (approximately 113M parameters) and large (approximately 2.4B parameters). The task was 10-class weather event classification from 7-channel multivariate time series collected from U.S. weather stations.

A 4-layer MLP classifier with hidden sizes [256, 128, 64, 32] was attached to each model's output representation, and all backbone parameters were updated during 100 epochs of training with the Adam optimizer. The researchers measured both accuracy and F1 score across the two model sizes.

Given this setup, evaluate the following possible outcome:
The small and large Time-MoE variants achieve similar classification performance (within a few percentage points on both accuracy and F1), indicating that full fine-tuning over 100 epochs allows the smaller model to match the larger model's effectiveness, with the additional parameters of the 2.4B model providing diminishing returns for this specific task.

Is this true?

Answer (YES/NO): NO